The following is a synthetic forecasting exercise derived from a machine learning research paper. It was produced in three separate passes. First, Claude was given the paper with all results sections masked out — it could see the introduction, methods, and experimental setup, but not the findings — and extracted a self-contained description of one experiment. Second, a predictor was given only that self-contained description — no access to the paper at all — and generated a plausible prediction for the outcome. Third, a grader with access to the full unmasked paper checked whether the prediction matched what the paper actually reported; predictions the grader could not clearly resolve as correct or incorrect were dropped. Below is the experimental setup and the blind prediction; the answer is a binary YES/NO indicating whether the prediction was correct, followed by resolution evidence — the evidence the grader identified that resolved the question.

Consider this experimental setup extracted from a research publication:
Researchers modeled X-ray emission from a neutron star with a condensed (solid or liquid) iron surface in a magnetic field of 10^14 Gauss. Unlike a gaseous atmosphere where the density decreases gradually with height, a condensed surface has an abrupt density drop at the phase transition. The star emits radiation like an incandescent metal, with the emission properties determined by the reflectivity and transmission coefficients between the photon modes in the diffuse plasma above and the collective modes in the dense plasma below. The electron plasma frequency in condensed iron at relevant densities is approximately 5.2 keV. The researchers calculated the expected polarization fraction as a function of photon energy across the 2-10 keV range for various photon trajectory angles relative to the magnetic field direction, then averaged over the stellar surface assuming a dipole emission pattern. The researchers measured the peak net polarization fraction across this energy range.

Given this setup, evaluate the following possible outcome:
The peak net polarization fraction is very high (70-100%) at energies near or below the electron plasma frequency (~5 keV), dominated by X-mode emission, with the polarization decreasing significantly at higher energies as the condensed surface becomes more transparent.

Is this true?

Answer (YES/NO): NO